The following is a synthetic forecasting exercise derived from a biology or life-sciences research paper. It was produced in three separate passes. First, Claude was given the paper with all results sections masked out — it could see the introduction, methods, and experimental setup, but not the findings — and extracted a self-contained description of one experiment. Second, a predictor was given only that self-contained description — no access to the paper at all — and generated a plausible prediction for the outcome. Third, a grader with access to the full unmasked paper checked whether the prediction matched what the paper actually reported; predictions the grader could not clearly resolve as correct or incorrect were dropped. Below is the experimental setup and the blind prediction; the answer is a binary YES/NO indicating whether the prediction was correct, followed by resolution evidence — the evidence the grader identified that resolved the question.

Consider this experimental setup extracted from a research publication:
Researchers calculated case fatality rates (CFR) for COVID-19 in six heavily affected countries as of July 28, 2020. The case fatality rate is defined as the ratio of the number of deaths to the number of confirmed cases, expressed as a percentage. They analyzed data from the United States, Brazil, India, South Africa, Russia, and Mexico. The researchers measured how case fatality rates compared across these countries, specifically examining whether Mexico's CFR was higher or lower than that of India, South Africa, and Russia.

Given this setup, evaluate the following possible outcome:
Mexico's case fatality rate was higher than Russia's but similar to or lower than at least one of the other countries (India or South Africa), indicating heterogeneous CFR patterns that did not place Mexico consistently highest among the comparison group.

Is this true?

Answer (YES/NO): NO